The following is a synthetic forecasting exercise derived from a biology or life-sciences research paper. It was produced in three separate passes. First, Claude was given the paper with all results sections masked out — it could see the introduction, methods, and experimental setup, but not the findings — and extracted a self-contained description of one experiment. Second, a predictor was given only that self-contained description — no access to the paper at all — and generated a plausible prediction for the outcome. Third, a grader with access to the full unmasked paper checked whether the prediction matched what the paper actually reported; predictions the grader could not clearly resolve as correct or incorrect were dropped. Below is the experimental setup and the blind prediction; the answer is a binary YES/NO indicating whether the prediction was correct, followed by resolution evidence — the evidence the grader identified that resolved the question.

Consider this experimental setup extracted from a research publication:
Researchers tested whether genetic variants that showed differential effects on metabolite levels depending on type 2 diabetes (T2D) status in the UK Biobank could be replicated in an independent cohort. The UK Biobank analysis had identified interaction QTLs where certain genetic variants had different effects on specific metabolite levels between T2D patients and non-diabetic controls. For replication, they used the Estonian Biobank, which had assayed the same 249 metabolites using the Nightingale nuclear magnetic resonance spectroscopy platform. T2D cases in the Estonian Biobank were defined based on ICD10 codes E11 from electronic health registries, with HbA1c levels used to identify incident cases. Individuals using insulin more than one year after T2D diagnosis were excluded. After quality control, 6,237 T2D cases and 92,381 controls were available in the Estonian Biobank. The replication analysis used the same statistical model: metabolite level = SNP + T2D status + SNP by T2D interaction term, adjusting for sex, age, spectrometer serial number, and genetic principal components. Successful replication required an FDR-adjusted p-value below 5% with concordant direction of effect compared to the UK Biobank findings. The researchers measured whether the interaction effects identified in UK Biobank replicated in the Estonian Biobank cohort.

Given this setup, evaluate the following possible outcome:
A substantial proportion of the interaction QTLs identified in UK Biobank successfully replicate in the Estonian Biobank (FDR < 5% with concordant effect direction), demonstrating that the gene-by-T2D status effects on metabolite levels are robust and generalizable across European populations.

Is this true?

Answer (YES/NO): NO